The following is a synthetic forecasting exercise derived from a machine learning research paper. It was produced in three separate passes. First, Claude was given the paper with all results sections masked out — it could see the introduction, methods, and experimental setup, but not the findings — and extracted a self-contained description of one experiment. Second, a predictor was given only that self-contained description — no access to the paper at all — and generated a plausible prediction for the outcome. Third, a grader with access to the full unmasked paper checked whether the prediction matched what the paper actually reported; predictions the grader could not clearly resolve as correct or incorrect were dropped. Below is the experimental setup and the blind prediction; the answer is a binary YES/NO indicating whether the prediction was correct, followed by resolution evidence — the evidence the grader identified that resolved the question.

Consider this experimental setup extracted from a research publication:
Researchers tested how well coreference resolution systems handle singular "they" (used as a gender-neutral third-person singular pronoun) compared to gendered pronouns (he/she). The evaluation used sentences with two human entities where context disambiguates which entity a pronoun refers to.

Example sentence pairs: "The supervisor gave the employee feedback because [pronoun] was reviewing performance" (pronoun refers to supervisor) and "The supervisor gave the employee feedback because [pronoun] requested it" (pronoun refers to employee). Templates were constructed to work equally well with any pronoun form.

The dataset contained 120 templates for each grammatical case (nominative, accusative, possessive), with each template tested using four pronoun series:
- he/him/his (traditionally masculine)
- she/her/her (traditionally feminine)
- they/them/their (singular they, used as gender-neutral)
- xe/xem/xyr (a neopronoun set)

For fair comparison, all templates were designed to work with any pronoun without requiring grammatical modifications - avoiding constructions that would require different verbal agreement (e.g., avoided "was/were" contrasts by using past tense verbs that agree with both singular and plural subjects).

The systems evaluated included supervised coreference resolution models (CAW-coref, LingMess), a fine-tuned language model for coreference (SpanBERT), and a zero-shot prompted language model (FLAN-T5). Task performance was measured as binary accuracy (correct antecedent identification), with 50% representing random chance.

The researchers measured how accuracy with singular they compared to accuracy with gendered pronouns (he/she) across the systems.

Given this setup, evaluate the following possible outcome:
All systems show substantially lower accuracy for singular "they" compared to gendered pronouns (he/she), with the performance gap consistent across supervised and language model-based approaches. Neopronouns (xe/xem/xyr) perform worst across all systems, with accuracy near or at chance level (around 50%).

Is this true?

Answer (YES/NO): NO